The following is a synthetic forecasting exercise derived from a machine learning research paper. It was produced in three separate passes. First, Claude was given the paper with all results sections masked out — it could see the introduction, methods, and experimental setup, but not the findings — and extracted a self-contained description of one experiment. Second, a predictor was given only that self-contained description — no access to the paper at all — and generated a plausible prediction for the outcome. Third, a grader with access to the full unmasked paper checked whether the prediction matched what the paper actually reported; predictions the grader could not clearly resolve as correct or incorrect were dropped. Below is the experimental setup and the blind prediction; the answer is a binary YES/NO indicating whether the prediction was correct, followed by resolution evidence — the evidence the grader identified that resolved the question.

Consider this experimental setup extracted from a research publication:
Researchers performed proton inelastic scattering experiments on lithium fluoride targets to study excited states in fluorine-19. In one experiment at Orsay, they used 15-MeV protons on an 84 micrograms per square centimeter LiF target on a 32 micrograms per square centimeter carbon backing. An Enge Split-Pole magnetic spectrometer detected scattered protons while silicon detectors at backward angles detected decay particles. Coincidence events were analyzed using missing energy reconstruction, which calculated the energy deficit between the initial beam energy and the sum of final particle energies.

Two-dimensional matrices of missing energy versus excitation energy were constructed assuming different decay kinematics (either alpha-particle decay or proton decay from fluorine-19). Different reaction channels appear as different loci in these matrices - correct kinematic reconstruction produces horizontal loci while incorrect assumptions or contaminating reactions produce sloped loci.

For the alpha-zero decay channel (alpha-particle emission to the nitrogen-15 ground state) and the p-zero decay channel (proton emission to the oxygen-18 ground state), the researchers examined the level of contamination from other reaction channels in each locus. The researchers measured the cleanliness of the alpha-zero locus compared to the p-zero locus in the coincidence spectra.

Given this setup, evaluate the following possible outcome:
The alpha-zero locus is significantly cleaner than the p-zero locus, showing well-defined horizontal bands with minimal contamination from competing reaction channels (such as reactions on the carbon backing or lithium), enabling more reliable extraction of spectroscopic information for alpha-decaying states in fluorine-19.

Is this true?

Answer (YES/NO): YES